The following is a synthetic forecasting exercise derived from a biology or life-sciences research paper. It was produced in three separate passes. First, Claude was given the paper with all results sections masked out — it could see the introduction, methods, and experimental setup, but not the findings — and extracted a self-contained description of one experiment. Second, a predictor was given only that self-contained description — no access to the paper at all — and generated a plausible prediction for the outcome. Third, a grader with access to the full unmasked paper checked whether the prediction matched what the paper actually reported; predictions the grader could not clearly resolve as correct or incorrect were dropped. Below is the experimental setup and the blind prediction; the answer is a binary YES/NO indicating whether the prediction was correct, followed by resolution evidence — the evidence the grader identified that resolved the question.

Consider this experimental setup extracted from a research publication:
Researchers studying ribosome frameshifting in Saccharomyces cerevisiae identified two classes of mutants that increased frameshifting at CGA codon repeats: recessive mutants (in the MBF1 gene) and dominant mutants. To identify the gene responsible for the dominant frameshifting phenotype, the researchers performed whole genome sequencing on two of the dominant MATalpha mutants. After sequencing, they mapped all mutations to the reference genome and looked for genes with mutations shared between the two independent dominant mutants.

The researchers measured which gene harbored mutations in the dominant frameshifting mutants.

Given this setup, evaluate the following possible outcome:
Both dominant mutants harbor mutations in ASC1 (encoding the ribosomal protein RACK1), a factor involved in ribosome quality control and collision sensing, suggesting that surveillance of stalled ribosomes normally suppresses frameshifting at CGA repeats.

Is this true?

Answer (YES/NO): NO